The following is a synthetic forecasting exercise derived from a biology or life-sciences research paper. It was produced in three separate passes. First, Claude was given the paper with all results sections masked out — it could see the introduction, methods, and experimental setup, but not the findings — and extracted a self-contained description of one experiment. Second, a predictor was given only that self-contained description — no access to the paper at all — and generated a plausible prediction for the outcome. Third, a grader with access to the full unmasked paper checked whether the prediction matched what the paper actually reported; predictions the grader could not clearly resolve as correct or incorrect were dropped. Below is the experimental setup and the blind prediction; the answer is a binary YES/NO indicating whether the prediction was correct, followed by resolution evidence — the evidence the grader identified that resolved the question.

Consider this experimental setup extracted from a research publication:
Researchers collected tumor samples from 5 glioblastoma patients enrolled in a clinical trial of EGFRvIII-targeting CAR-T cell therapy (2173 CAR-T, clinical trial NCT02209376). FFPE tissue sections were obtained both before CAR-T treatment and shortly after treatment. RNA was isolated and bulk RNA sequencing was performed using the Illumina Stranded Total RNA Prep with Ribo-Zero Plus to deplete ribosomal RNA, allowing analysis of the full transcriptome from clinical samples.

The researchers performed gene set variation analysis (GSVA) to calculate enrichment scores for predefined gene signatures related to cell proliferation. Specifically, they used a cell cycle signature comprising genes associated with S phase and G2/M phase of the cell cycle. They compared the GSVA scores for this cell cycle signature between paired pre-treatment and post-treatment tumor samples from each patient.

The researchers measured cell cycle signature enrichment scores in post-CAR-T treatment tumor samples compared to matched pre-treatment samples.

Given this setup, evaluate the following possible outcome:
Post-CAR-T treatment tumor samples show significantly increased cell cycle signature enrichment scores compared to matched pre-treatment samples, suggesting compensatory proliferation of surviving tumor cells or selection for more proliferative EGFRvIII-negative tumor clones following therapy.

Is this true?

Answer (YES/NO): NO